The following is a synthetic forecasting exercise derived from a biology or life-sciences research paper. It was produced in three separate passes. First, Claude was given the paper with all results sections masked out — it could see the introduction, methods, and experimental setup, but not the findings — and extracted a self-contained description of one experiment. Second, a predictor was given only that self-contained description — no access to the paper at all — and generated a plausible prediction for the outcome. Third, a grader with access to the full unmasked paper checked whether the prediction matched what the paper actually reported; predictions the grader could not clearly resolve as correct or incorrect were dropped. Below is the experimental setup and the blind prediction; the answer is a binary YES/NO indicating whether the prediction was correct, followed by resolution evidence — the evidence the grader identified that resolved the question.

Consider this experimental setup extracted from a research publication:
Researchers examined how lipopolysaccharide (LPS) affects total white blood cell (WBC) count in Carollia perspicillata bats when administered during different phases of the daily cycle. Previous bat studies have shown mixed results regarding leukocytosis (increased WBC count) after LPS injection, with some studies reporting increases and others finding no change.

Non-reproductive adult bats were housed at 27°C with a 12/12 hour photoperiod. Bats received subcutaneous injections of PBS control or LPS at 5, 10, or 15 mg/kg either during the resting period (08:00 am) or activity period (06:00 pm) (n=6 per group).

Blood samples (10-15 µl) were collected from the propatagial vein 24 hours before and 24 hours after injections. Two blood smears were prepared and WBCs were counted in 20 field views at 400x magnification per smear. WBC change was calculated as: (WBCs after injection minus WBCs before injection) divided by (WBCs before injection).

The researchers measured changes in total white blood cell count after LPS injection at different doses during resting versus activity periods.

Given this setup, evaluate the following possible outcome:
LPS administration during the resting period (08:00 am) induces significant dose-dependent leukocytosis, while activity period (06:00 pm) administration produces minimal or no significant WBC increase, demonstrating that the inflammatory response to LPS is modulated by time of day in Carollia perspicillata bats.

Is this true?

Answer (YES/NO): NO